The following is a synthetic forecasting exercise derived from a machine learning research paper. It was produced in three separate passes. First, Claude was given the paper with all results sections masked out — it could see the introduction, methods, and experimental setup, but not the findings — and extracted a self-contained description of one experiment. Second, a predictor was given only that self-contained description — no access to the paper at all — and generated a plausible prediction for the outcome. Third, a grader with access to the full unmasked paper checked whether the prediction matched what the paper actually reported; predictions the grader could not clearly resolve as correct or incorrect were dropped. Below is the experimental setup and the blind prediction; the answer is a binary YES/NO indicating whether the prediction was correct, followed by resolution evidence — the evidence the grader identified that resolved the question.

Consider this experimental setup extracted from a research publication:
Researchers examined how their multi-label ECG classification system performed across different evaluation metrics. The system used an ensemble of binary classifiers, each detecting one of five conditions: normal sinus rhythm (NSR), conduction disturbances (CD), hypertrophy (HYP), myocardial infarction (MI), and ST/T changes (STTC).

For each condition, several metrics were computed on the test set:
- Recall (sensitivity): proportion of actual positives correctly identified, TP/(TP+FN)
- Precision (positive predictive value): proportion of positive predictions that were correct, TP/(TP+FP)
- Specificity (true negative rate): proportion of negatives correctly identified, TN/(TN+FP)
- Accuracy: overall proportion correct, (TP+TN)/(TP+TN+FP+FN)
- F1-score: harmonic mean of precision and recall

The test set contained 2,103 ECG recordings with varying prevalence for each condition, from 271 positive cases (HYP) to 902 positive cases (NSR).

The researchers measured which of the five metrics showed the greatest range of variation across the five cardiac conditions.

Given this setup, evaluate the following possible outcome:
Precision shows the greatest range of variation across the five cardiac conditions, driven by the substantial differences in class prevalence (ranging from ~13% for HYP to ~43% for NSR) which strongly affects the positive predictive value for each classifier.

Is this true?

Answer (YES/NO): YES